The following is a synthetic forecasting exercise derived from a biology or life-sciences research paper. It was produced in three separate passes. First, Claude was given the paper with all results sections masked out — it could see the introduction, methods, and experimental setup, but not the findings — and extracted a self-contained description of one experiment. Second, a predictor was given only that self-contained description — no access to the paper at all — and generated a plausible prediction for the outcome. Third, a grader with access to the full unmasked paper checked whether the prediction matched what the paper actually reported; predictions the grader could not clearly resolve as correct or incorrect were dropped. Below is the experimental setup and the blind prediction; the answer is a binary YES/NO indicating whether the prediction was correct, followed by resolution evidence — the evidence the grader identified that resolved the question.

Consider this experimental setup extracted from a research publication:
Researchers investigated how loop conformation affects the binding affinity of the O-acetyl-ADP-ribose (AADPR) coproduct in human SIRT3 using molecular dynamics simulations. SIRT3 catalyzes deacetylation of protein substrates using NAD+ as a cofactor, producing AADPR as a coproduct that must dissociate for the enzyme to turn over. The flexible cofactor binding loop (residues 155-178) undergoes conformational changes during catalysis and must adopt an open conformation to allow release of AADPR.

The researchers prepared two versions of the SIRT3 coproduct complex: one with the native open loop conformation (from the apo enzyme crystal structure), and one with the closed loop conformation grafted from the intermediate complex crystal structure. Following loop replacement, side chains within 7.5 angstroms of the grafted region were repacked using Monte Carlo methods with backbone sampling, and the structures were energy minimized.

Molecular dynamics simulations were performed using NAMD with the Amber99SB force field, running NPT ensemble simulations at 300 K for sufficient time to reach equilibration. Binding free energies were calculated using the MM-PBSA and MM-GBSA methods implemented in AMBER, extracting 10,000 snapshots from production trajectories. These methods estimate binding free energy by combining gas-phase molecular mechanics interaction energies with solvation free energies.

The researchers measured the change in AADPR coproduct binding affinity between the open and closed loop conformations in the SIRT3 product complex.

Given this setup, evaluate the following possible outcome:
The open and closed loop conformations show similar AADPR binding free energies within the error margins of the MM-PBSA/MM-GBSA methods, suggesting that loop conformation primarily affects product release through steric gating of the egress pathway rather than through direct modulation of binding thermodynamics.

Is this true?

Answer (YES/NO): NO